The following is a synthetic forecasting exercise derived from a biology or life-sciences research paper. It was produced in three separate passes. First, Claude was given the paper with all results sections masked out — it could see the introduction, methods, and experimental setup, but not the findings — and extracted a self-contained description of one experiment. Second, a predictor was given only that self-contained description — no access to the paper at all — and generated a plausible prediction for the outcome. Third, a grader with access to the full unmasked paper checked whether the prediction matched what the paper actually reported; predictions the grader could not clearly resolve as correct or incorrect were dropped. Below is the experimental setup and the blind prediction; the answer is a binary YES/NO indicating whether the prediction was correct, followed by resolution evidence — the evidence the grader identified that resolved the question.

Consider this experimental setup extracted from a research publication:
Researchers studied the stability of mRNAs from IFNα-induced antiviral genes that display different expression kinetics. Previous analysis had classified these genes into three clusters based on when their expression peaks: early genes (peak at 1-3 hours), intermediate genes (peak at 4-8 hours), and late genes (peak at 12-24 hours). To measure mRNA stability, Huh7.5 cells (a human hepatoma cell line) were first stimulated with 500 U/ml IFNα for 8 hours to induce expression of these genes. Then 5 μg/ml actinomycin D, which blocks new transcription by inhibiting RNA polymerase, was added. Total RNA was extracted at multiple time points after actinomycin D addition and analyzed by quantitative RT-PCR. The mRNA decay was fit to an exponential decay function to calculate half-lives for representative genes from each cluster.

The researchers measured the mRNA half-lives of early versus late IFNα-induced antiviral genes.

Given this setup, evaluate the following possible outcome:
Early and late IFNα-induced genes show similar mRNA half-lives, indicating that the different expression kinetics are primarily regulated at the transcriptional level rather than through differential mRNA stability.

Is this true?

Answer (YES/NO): NO